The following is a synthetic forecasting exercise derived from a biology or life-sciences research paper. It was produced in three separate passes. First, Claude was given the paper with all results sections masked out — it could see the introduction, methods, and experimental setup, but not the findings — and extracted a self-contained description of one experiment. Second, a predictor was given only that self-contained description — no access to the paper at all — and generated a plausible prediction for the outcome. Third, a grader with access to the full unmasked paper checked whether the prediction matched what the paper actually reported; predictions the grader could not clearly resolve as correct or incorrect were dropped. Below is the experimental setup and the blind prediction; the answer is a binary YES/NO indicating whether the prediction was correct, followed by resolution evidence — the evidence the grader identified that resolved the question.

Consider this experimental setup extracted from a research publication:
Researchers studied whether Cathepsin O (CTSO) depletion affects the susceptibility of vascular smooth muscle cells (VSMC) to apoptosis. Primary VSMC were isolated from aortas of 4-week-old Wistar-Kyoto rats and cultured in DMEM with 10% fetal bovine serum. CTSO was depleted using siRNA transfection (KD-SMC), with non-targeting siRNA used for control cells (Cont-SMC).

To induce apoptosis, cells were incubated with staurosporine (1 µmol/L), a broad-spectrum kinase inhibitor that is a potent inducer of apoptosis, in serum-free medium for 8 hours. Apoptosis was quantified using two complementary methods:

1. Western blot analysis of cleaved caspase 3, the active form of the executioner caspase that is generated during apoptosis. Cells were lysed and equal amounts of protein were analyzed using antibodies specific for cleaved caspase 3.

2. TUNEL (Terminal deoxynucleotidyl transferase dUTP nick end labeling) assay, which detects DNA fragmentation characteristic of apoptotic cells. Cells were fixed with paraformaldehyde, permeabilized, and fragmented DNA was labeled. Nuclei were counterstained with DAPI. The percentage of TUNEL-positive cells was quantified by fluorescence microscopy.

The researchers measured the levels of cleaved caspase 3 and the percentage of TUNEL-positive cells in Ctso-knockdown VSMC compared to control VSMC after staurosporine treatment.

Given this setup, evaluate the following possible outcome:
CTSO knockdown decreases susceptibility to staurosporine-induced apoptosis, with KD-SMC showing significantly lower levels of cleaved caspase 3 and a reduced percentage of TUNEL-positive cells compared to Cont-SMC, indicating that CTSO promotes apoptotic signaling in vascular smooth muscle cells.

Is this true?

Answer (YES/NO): NO